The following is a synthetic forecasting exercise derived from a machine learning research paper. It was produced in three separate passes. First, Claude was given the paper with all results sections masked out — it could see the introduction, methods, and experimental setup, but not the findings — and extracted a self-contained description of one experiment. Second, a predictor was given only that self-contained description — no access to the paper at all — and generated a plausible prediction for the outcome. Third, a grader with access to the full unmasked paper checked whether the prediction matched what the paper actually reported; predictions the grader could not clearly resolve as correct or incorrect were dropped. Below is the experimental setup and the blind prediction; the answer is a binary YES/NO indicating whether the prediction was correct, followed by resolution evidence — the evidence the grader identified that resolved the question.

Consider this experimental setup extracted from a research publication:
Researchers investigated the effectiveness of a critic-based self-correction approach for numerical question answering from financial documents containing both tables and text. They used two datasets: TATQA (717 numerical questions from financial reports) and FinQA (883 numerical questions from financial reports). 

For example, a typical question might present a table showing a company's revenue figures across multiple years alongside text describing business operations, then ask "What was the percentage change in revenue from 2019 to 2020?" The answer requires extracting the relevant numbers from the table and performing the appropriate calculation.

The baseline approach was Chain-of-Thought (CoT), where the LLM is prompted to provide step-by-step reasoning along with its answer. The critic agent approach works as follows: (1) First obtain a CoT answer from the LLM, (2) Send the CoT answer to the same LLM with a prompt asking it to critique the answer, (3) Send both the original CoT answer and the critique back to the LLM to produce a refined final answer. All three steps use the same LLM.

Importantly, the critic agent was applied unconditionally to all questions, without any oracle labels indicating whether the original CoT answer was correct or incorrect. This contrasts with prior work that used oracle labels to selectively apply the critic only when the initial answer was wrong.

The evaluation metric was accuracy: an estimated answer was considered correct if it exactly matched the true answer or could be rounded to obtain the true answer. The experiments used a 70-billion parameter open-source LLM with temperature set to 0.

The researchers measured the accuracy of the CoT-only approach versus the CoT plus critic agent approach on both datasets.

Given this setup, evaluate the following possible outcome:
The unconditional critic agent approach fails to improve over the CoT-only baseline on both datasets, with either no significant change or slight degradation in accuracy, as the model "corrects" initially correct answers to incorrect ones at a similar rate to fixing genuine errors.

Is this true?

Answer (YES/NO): YES